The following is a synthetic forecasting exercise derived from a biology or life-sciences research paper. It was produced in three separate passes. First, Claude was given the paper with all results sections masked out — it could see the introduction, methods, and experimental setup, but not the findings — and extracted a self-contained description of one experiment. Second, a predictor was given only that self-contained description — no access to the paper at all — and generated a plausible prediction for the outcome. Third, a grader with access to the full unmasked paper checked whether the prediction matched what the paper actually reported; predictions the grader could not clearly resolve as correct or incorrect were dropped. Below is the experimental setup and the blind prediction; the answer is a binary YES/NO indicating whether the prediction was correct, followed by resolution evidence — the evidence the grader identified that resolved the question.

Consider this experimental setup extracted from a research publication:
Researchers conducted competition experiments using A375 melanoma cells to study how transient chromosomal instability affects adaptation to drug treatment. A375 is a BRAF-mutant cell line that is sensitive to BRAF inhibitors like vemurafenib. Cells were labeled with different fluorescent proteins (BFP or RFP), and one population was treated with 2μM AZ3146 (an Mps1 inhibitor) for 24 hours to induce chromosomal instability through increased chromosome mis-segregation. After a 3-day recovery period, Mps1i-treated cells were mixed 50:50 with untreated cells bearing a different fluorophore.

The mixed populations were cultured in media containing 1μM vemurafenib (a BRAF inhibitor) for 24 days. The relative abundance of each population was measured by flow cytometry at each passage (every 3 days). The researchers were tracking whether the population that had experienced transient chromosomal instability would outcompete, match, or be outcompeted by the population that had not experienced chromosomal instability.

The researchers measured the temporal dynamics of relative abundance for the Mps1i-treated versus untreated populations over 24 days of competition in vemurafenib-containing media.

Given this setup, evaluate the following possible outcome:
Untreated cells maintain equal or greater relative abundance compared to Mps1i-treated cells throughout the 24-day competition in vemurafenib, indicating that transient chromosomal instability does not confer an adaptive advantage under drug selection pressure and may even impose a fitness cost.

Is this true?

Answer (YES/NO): NO